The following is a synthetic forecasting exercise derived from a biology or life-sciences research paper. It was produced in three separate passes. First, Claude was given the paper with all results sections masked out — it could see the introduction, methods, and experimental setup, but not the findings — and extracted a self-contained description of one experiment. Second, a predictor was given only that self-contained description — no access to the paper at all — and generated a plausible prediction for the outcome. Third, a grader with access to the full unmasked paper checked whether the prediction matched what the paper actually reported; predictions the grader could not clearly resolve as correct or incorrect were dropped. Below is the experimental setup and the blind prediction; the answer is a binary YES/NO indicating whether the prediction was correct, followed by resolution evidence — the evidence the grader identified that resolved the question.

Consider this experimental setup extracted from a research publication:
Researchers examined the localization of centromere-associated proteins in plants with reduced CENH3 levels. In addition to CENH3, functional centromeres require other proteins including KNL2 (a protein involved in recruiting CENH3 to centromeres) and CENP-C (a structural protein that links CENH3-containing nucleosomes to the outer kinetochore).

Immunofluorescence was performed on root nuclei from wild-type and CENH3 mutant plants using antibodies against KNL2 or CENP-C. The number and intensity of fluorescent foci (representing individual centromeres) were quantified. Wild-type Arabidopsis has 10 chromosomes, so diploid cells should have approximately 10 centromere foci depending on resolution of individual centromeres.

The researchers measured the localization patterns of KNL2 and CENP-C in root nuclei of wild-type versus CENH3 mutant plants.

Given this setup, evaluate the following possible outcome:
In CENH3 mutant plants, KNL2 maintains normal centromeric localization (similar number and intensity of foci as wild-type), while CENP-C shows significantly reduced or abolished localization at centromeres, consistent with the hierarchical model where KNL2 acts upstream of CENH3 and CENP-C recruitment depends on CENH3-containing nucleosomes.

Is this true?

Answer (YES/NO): NO